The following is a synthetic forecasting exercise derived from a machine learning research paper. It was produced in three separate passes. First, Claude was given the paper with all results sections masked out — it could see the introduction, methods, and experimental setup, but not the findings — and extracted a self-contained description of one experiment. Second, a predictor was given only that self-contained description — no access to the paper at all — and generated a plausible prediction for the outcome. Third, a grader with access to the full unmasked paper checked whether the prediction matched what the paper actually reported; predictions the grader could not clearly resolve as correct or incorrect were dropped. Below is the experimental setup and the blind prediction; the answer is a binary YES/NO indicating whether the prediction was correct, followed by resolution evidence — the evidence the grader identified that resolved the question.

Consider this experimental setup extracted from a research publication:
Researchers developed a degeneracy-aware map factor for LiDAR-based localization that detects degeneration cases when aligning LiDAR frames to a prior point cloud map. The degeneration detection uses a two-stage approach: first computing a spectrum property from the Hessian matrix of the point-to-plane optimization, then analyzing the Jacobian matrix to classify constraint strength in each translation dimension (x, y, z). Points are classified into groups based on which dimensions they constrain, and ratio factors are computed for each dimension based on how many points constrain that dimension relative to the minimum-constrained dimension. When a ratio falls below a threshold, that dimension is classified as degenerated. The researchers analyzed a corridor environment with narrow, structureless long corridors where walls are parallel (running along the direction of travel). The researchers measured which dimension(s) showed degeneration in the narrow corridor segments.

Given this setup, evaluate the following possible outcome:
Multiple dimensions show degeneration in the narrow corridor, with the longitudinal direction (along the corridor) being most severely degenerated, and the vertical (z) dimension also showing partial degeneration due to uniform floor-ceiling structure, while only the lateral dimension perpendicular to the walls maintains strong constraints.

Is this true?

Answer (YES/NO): NO